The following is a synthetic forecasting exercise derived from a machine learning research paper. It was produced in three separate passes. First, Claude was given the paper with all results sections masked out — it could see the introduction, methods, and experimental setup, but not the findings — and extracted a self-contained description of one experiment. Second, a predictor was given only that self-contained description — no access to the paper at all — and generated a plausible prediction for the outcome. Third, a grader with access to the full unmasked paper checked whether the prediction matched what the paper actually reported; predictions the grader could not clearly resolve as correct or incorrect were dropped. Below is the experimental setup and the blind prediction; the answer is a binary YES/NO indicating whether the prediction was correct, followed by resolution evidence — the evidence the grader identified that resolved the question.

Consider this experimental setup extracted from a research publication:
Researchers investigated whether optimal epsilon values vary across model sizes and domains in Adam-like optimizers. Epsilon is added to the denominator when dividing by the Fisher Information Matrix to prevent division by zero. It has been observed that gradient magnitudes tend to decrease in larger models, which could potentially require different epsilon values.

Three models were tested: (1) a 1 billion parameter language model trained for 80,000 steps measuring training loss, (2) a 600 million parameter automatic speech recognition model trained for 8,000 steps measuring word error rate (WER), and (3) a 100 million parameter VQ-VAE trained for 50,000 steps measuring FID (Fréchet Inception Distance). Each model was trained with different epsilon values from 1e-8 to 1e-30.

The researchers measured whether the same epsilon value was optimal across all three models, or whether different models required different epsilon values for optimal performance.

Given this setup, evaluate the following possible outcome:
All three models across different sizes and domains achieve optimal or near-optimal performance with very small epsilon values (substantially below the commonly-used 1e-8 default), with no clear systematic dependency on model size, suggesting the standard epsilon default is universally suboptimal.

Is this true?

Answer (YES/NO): NO